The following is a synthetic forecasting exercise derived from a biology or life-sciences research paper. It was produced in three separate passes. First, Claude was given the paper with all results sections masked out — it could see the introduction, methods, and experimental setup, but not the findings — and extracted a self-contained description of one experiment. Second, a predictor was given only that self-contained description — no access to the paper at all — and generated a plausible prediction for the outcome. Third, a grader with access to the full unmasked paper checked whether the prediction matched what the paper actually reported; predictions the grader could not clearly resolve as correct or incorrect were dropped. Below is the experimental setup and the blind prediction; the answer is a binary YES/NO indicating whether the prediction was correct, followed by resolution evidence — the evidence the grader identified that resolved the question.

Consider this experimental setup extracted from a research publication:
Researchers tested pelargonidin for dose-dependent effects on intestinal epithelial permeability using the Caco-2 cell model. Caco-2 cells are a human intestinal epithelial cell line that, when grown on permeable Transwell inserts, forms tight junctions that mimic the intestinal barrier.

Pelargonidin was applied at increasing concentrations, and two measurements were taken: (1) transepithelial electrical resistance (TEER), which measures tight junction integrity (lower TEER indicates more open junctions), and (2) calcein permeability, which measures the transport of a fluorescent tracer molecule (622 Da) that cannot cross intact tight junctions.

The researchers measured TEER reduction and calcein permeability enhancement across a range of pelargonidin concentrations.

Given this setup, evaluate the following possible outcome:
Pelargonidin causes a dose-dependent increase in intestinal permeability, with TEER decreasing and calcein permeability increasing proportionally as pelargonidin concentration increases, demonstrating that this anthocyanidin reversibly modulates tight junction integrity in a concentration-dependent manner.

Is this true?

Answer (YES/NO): YES